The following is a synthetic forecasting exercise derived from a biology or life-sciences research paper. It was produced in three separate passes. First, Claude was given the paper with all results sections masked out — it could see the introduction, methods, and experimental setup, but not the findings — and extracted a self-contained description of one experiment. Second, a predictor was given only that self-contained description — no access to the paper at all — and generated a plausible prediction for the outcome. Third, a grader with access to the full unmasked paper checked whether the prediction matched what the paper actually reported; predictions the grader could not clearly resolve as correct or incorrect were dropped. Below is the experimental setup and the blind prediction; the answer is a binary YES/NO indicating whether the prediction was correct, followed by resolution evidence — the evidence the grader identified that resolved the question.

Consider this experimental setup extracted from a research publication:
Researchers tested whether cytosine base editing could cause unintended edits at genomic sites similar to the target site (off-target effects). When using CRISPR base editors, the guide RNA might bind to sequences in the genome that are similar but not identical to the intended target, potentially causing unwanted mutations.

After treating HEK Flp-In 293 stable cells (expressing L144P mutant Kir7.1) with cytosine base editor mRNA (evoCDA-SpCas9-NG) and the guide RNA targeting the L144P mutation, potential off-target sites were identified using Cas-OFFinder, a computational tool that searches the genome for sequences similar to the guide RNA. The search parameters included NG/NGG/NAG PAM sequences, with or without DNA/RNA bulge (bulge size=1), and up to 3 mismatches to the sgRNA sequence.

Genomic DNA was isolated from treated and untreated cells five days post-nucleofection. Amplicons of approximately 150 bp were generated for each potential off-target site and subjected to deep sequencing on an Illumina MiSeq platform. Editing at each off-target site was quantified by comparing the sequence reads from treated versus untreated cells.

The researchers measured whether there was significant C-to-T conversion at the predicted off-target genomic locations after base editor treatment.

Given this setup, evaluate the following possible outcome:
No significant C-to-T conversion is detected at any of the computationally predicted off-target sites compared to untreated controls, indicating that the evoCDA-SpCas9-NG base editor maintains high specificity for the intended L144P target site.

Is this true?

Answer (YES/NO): NO